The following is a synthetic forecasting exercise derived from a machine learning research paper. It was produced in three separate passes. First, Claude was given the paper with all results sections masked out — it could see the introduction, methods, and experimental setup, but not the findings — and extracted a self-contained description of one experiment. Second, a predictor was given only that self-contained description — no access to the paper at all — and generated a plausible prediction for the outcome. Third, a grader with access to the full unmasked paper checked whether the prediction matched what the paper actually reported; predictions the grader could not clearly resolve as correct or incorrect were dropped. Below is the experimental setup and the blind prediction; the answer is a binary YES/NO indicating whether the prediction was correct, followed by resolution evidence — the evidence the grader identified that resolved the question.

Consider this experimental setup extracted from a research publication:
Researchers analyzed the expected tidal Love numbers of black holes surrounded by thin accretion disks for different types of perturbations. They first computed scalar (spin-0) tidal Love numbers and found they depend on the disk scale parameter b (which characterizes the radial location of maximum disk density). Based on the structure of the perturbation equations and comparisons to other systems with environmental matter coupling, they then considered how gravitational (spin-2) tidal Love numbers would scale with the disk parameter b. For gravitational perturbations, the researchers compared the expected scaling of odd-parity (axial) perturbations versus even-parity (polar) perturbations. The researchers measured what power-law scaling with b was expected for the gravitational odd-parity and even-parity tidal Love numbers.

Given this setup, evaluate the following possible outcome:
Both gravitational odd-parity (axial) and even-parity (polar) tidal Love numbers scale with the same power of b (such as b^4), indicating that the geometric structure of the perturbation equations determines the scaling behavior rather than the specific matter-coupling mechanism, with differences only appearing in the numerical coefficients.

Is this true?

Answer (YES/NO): NO